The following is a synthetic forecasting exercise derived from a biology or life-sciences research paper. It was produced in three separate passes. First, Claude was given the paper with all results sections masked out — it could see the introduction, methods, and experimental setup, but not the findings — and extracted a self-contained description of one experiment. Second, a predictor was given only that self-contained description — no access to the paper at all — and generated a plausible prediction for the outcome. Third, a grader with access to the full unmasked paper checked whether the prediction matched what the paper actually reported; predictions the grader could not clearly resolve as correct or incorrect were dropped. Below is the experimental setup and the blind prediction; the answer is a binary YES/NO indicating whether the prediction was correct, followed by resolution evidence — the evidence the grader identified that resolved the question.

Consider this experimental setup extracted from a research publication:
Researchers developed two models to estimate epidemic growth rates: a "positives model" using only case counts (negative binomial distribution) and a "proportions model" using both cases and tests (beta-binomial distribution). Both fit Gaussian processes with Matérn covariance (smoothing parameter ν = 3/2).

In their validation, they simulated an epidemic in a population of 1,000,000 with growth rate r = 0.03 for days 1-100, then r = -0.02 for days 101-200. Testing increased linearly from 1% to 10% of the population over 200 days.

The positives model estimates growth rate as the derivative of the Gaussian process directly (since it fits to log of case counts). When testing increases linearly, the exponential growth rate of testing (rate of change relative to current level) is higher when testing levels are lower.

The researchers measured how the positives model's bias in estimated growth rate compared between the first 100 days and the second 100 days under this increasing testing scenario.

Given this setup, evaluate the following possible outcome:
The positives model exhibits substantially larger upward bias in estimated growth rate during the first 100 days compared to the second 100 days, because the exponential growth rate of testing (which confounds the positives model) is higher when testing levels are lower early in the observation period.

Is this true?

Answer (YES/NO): YES